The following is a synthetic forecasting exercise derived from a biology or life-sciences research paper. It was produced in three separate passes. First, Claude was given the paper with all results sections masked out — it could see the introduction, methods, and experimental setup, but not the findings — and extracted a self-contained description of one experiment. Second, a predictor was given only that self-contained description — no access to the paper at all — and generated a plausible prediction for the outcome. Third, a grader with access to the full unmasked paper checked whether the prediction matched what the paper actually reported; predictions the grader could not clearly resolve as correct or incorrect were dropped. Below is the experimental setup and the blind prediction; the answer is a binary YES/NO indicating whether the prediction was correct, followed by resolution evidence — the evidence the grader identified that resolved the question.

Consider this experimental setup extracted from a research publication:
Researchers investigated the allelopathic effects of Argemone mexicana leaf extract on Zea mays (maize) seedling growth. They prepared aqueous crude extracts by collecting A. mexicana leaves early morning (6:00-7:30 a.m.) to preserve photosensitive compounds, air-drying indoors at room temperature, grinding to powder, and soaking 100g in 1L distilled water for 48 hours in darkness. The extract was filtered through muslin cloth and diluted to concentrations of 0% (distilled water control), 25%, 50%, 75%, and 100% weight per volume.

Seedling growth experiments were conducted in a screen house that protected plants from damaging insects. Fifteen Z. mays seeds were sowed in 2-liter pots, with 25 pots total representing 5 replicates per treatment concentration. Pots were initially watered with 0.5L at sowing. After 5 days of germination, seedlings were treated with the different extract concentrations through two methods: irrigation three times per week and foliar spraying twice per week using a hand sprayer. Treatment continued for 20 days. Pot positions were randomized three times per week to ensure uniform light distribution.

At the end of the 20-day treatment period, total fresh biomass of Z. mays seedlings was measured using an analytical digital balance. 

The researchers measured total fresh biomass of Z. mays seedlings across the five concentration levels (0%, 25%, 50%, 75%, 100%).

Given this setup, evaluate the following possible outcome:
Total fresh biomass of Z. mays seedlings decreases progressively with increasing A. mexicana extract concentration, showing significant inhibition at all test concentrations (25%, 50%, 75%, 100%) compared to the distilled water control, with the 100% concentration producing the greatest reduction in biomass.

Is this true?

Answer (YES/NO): NO